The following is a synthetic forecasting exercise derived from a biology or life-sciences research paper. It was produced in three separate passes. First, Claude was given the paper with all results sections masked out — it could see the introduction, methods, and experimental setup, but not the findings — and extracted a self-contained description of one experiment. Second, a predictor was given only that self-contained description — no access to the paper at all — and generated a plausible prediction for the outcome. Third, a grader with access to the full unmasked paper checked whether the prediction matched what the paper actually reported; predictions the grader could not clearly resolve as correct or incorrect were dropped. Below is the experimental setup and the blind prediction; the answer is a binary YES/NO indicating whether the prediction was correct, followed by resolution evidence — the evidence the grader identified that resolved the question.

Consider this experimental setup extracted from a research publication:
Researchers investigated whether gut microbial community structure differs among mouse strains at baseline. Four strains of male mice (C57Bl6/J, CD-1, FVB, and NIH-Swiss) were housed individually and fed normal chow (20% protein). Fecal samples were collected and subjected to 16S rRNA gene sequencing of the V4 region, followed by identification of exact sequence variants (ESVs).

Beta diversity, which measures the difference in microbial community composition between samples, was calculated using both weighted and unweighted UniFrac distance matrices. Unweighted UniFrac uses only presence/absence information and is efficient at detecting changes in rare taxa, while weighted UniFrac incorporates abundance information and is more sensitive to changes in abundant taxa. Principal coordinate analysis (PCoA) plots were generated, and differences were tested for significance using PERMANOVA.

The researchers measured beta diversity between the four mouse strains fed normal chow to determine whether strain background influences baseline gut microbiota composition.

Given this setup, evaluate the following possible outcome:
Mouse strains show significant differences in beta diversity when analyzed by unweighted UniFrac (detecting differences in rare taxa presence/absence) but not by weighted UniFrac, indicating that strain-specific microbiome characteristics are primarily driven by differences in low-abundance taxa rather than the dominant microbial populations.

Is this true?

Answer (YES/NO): NO